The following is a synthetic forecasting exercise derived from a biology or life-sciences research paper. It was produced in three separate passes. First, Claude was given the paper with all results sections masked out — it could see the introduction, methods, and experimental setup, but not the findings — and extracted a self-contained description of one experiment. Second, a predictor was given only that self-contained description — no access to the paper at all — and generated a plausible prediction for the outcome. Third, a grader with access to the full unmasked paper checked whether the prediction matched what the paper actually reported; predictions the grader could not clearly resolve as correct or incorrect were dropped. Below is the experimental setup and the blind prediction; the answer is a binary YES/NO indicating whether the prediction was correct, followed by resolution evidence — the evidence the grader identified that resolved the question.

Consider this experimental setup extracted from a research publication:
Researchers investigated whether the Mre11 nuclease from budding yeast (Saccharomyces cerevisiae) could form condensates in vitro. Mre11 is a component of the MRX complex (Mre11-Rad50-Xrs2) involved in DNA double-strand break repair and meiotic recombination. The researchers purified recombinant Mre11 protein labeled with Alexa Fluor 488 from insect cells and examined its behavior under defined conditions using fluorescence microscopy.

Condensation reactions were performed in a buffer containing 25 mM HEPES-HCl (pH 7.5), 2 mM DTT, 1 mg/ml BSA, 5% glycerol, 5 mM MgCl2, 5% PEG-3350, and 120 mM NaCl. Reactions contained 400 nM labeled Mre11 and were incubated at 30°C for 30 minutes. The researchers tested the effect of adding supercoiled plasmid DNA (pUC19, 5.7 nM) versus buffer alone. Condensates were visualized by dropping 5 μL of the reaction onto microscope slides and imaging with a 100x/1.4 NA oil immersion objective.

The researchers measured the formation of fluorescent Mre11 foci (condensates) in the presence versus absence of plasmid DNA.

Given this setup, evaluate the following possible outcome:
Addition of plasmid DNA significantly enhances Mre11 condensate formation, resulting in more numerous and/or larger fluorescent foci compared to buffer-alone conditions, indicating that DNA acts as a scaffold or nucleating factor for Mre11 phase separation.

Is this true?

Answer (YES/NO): YES